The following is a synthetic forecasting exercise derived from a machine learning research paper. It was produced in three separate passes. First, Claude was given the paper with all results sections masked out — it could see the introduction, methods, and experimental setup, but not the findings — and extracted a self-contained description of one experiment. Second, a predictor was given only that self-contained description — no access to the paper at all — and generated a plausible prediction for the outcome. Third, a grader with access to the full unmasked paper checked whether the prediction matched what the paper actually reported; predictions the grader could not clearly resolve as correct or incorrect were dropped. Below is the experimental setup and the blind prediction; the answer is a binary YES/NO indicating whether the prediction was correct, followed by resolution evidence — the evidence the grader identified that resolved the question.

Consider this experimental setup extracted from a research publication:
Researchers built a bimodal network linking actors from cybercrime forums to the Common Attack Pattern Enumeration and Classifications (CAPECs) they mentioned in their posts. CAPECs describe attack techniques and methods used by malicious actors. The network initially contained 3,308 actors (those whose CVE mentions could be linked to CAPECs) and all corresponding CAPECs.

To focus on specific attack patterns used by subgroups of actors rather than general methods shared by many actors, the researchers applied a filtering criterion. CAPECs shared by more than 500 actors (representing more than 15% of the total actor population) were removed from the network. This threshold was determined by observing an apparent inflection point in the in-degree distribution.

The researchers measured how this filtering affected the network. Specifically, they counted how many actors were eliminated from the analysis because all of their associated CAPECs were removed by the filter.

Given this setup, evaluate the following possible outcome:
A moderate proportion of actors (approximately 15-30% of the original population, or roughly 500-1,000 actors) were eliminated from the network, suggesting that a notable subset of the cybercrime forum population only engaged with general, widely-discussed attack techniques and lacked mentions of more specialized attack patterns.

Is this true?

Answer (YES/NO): YES